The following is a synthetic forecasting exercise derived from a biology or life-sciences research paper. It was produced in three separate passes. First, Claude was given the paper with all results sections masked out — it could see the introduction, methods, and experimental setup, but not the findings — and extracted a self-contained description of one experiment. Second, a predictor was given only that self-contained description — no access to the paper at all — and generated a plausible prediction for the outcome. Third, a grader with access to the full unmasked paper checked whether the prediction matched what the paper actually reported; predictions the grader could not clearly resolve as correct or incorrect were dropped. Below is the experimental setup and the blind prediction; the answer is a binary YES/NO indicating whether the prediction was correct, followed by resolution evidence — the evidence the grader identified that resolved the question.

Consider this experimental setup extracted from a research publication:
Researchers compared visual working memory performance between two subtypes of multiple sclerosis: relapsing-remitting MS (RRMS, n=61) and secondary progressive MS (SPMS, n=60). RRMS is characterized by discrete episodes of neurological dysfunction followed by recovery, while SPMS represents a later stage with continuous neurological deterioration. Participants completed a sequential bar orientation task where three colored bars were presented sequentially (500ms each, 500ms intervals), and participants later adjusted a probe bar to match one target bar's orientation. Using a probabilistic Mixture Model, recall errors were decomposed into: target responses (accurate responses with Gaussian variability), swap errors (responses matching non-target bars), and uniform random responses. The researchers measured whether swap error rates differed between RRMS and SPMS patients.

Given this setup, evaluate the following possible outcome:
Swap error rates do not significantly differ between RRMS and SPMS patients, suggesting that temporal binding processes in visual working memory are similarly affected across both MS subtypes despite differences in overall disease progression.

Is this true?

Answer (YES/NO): YES